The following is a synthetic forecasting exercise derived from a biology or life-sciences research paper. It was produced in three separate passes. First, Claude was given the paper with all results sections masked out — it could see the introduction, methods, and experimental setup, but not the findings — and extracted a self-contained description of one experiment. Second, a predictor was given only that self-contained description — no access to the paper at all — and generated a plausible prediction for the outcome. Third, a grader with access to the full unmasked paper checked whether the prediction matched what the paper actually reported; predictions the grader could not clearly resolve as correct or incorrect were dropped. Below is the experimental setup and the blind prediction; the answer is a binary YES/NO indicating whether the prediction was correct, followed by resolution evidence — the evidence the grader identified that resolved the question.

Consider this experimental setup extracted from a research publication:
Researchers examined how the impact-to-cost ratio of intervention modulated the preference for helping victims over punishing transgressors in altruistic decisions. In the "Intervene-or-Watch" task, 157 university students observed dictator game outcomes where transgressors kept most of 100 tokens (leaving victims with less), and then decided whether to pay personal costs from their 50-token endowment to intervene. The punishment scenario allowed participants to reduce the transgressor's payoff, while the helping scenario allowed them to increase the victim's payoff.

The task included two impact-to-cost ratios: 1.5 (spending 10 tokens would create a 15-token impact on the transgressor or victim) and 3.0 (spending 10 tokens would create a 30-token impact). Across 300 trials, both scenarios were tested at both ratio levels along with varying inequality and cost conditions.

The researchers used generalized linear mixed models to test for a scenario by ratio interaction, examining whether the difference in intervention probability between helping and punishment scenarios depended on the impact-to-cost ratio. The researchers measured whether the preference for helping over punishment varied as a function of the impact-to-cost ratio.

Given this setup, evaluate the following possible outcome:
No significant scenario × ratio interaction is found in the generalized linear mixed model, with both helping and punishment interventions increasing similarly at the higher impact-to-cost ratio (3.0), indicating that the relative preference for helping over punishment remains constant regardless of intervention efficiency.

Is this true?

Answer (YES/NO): NO